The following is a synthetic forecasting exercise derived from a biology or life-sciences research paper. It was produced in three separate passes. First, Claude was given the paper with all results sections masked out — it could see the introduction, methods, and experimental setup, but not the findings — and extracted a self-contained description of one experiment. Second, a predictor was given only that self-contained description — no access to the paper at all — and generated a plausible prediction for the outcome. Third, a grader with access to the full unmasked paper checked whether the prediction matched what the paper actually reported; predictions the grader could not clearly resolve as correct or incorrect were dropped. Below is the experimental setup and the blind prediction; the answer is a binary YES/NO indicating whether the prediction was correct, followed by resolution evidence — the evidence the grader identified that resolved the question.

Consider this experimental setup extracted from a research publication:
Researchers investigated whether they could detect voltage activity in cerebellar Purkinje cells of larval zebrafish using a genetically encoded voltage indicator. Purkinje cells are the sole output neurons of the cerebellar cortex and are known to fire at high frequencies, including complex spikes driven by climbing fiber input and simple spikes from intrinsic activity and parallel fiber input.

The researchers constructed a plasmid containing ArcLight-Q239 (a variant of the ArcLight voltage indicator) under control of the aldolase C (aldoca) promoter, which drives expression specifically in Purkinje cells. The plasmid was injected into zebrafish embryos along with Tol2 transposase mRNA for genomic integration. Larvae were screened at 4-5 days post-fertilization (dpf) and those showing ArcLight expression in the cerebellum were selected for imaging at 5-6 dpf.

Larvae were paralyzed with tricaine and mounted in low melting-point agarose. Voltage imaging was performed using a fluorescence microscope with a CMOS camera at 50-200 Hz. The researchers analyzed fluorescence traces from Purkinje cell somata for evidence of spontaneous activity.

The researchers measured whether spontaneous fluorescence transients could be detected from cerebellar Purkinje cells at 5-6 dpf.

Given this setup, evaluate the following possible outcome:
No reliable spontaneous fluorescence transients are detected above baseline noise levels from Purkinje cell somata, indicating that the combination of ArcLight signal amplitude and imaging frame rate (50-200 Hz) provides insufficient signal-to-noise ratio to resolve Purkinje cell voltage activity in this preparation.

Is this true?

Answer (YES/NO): NO